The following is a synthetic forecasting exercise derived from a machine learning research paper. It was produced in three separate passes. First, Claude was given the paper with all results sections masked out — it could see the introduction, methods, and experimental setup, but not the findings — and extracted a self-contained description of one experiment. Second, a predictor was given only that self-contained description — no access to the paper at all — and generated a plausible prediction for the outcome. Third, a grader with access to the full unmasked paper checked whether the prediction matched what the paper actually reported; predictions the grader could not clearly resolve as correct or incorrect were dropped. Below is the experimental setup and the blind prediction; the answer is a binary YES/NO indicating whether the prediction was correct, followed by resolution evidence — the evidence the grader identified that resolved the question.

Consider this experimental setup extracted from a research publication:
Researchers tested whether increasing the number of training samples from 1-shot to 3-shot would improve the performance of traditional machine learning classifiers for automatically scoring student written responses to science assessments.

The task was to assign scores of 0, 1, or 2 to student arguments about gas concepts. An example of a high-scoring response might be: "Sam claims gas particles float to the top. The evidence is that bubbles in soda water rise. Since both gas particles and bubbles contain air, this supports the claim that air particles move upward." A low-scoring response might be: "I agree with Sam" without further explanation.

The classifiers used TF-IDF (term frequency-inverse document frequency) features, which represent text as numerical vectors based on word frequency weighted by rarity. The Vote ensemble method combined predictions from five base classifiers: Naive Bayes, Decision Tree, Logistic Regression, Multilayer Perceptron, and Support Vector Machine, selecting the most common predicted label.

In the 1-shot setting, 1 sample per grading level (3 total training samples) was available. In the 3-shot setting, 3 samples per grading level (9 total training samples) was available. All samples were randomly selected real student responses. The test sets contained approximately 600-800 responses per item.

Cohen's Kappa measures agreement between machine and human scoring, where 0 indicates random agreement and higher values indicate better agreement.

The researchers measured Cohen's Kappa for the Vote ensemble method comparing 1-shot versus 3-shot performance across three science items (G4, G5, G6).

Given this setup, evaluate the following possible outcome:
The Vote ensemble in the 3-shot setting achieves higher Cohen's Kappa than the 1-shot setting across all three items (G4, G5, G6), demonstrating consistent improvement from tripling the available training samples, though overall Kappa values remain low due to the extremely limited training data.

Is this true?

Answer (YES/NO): NO